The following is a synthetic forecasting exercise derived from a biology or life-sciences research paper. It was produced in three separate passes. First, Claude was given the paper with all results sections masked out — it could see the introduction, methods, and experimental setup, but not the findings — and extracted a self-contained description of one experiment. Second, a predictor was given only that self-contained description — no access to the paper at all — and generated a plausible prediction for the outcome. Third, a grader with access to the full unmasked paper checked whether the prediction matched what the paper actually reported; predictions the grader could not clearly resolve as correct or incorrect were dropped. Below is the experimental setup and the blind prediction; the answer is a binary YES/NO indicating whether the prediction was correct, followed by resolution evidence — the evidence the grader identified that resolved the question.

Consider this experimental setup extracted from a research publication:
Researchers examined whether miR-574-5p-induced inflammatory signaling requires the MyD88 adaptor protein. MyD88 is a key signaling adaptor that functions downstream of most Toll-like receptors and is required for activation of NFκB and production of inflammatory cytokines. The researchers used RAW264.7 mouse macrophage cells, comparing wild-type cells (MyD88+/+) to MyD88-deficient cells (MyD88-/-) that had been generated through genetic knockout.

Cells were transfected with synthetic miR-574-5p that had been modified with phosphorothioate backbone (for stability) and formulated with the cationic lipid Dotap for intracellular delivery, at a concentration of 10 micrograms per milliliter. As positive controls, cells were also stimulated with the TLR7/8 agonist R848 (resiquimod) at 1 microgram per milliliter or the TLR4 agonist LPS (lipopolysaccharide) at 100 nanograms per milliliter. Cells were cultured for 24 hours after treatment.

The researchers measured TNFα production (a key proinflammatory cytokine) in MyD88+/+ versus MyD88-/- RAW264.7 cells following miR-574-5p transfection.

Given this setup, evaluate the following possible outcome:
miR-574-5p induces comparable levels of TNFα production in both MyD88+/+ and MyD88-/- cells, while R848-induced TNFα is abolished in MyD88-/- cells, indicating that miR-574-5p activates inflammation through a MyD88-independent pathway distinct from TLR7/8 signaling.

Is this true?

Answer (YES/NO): NO